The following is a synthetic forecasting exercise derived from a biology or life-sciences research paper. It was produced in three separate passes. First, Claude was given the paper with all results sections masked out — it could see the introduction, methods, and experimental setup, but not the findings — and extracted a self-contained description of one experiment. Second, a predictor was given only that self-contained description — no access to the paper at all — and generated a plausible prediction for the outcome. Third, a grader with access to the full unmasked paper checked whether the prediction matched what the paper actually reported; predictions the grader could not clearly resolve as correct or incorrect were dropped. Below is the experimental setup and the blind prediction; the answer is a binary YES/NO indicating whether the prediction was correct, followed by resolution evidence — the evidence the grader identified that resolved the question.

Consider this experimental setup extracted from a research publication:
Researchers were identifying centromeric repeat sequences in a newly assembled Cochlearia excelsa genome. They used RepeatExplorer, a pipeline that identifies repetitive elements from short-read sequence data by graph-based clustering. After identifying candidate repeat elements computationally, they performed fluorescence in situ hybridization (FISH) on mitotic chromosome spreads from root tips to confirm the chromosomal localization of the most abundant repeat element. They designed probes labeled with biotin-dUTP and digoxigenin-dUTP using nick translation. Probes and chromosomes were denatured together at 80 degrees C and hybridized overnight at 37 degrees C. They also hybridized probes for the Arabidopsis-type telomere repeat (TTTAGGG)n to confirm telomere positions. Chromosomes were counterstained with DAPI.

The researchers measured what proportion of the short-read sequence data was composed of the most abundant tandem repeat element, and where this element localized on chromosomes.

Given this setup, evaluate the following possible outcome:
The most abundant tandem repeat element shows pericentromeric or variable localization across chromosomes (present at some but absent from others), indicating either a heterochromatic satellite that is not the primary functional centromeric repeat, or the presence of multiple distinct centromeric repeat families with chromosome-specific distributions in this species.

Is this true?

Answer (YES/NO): NO